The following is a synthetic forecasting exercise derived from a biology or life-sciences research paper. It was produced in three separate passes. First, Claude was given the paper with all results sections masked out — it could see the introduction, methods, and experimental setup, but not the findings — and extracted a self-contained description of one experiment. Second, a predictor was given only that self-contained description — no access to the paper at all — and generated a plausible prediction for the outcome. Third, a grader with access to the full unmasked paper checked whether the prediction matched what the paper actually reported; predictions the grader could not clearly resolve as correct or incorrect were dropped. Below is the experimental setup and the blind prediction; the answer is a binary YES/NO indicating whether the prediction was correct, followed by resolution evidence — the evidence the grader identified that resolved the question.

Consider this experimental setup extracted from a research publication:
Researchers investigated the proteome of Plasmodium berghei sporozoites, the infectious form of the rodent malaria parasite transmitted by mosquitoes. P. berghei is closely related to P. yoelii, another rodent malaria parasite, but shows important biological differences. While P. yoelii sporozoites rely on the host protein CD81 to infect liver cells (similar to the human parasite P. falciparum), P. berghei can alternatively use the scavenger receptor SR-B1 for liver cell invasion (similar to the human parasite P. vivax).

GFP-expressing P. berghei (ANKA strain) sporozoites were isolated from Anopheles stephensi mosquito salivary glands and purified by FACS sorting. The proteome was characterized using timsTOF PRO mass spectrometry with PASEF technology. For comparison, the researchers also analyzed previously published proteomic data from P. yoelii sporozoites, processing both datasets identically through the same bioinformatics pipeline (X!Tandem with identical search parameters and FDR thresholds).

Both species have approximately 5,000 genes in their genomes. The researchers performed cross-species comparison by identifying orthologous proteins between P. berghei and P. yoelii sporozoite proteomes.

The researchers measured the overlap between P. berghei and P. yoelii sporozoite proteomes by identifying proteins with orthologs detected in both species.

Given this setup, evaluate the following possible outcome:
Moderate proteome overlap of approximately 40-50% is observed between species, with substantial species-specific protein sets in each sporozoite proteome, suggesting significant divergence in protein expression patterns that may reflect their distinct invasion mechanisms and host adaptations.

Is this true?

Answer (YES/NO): NO